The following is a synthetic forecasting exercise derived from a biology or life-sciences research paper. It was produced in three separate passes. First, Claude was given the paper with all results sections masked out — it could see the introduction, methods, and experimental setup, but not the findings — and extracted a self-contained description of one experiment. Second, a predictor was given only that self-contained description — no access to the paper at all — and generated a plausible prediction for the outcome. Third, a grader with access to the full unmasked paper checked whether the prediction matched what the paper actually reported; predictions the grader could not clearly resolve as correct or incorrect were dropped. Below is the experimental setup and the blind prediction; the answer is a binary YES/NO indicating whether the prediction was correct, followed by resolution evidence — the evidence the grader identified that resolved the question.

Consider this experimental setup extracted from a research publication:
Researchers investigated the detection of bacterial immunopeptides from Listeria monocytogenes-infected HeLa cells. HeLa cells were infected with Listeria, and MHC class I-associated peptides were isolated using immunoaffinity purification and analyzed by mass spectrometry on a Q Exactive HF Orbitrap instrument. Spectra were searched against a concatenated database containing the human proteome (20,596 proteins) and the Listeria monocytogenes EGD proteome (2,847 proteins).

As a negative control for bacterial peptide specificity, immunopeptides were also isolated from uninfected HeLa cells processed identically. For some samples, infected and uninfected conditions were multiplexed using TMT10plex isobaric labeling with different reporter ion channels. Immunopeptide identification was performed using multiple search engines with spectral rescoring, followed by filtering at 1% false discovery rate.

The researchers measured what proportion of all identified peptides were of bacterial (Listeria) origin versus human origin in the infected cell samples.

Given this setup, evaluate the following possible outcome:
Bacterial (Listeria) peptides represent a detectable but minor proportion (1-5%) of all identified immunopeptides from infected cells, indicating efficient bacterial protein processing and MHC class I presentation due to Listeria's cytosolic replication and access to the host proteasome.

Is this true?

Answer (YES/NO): NO